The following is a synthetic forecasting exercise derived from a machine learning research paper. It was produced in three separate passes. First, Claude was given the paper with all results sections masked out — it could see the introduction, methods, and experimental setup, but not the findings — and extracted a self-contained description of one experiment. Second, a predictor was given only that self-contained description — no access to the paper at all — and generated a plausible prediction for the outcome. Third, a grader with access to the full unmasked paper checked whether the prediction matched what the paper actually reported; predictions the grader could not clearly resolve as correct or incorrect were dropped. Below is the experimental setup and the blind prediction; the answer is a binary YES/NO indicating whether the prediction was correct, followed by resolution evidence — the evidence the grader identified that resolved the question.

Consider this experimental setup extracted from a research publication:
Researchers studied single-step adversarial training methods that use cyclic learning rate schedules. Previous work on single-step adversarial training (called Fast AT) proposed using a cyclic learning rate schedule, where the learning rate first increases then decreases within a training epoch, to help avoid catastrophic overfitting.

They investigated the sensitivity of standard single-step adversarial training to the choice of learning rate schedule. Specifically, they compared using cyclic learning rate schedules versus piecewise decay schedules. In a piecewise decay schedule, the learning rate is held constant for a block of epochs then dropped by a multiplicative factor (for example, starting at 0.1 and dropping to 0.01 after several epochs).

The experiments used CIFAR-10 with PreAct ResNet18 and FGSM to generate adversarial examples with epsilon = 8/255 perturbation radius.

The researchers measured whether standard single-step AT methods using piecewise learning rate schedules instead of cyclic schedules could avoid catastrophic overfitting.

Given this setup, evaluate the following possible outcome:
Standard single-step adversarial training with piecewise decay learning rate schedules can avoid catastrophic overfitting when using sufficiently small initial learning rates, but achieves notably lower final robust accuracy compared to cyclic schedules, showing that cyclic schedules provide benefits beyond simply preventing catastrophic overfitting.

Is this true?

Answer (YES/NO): NO